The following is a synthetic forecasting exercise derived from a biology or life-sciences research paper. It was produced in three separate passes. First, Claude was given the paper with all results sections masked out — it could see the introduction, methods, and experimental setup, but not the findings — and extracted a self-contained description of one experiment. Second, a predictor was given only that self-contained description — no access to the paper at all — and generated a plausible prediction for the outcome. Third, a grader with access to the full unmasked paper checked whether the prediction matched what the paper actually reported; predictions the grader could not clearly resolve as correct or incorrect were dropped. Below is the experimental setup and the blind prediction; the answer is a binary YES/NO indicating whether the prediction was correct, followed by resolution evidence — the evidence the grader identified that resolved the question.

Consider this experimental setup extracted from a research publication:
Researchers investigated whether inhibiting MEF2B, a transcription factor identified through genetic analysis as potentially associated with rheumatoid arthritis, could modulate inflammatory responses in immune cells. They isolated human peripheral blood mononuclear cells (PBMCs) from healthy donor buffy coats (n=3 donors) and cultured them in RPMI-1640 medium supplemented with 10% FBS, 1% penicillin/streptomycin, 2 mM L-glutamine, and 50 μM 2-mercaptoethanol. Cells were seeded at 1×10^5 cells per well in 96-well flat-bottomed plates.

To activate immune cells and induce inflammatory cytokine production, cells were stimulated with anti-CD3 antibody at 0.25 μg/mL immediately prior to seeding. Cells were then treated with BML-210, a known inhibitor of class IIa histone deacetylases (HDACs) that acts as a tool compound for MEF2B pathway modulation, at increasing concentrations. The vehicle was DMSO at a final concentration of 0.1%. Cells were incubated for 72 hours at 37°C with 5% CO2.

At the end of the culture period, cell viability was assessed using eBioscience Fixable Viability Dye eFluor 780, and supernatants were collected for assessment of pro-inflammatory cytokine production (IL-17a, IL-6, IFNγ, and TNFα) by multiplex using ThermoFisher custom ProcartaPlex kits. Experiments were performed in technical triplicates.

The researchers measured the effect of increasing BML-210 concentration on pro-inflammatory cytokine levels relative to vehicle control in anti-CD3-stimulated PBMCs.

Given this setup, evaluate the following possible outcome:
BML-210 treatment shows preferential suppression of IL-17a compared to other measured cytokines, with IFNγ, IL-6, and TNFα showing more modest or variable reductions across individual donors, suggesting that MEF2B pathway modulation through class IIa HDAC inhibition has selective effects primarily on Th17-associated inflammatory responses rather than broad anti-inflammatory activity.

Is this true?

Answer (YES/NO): NO